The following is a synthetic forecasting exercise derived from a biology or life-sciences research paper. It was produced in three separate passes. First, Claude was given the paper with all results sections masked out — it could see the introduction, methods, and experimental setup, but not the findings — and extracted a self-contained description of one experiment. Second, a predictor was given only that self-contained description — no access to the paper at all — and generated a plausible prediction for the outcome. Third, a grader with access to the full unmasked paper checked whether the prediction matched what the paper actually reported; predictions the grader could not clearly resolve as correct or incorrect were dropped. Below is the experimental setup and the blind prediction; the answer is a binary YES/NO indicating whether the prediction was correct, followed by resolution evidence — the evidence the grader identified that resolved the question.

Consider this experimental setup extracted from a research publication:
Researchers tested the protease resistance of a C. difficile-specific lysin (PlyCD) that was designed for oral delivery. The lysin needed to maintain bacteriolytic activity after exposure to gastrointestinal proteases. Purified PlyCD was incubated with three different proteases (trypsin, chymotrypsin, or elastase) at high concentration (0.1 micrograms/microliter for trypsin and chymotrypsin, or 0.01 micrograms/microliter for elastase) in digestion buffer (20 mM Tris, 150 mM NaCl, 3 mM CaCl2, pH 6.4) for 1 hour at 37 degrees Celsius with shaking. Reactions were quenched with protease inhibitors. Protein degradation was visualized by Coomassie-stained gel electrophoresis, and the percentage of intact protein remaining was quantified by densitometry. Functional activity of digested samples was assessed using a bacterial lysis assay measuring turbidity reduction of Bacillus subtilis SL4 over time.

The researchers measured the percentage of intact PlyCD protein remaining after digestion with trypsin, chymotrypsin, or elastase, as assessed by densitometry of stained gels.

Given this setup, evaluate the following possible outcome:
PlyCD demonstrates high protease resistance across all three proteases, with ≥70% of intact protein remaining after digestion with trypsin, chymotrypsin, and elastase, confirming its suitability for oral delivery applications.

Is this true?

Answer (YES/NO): NO